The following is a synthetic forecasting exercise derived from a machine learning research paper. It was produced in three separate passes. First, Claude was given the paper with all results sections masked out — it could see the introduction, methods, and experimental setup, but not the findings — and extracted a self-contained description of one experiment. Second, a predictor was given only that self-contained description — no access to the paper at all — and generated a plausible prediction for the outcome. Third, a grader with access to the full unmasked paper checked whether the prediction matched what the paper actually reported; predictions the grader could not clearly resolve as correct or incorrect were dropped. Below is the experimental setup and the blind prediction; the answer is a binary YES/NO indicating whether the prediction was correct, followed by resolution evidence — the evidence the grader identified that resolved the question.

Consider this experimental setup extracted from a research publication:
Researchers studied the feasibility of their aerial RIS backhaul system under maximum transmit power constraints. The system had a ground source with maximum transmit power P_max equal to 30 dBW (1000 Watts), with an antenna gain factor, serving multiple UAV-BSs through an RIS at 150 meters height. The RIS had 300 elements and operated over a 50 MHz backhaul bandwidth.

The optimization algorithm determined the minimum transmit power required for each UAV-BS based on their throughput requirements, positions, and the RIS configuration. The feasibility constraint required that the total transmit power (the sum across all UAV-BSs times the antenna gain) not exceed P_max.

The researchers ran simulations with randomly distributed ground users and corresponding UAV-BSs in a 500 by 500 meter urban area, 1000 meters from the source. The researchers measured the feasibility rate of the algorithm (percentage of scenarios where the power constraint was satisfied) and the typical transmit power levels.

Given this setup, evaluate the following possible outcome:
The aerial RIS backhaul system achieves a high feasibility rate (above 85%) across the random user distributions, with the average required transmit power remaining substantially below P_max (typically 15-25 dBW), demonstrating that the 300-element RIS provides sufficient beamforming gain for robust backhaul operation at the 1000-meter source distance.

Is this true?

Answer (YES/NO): NO